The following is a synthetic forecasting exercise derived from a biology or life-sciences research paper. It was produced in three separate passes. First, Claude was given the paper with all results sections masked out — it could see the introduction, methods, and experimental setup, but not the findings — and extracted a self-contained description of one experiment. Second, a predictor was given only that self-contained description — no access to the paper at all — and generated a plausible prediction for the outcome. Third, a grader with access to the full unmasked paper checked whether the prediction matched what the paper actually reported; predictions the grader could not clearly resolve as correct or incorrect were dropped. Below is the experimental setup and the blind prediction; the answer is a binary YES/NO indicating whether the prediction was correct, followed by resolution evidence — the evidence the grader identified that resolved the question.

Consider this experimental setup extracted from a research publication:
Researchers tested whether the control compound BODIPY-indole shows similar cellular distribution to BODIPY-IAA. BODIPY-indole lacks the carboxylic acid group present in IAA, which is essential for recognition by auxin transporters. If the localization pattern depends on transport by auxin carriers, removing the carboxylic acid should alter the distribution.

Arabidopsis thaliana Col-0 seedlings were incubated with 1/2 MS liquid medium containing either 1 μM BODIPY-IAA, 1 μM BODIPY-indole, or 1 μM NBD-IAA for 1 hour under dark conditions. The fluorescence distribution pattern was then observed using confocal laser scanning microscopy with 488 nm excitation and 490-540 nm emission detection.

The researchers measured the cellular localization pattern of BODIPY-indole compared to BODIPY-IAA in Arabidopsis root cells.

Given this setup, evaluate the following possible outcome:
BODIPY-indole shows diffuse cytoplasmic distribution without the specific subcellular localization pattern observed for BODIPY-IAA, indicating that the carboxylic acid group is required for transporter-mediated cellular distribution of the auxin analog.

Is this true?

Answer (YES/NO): NO